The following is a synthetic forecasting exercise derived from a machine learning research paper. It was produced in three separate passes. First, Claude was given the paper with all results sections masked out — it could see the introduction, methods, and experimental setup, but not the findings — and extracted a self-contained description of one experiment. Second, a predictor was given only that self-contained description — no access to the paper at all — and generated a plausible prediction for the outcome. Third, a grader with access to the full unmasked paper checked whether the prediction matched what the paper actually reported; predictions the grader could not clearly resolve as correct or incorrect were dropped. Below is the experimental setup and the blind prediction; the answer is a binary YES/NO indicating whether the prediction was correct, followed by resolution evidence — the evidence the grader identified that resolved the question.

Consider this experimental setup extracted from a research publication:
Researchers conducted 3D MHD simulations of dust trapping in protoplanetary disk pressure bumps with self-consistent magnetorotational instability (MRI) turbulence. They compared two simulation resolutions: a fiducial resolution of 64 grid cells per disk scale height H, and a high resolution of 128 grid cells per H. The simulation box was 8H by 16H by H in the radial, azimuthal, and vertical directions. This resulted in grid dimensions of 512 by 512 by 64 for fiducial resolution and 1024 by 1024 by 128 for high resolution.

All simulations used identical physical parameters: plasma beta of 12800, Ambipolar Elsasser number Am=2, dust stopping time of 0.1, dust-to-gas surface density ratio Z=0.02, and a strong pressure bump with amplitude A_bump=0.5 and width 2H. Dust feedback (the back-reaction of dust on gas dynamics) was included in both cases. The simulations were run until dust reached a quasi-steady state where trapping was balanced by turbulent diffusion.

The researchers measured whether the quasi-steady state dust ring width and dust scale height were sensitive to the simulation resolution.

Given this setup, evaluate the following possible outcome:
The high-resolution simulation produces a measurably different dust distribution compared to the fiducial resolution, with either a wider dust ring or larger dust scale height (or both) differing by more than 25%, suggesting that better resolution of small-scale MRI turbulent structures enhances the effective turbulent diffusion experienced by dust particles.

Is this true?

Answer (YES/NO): NO